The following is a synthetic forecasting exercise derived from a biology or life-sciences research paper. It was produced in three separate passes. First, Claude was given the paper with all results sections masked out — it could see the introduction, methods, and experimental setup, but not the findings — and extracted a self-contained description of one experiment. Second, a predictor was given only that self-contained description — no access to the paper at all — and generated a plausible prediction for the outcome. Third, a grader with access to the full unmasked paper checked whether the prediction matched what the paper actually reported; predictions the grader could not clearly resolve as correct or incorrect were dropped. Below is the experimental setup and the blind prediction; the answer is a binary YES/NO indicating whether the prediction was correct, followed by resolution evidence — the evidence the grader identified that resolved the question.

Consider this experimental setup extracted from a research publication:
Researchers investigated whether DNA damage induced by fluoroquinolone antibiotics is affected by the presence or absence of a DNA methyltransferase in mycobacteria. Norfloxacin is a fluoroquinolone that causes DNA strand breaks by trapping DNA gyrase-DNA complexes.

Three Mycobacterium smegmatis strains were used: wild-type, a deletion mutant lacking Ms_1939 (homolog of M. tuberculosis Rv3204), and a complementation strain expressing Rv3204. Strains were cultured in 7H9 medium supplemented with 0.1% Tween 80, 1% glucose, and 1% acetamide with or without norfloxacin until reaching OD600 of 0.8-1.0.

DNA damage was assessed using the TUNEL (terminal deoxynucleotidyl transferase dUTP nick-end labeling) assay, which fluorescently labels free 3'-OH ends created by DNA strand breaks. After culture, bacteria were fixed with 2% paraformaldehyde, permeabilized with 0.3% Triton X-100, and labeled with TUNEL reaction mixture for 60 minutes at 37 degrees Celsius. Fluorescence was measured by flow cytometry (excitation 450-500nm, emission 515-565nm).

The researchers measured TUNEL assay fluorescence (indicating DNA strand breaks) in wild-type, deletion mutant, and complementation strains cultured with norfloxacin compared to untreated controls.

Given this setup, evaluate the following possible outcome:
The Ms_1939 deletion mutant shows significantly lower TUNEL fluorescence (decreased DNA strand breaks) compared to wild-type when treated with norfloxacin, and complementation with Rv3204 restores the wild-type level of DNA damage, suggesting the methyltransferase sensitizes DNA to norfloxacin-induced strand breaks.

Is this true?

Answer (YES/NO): NO